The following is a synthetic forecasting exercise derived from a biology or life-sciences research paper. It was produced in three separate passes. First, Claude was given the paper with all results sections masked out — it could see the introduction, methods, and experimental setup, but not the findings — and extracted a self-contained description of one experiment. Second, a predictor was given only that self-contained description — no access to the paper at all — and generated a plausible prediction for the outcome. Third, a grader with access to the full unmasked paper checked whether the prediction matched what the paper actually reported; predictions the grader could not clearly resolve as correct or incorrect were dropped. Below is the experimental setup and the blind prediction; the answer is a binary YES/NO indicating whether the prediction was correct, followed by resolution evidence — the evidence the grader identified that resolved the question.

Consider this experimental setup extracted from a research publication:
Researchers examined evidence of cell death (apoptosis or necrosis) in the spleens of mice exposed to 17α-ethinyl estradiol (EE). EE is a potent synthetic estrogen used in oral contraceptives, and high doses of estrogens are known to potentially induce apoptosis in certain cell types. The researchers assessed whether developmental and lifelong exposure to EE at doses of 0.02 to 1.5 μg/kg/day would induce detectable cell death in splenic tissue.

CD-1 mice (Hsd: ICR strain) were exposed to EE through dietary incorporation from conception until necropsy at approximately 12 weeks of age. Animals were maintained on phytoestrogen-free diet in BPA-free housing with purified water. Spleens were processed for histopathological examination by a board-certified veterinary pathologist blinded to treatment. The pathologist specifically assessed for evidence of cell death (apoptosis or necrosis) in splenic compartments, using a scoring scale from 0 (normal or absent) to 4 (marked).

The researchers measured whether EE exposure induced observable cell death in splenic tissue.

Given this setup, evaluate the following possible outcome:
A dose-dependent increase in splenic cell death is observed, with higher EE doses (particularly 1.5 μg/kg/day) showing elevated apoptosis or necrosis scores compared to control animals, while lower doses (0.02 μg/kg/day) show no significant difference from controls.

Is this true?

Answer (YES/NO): NO